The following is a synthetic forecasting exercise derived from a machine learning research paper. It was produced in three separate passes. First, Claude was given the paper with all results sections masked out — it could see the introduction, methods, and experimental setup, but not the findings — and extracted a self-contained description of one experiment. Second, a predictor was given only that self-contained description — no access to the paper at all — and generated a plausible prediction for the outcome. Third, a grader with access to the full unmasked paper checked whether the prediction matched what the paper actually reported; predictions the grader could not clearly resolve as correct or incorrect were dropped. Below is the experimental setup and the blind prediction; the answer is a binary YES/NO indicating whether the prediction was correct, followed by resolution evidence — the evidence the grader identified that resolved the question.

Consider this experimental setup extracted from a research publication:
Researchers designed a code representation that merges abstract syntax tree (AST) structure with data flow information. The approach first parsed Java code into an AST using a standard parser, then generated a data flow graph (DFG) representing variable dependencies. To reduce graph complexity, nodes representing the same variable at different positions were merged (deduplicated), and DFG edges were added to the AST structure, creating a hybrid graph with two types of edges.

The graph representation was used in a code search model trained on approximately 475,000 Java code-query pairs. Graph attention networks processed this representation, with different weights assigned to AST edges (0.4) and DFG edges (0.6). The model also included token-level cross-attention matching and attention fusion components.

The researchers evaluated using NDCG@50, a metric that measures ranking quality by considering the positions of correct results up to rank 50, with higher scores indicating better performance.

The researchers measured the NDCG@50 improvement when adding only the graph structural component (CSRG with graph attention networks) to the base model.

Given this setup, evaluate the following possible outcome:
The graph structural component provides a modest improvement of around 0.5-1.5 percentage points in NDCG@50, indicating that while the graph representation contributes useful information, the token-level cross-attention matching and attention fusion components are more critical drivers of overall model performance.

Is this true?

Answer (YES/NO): NO